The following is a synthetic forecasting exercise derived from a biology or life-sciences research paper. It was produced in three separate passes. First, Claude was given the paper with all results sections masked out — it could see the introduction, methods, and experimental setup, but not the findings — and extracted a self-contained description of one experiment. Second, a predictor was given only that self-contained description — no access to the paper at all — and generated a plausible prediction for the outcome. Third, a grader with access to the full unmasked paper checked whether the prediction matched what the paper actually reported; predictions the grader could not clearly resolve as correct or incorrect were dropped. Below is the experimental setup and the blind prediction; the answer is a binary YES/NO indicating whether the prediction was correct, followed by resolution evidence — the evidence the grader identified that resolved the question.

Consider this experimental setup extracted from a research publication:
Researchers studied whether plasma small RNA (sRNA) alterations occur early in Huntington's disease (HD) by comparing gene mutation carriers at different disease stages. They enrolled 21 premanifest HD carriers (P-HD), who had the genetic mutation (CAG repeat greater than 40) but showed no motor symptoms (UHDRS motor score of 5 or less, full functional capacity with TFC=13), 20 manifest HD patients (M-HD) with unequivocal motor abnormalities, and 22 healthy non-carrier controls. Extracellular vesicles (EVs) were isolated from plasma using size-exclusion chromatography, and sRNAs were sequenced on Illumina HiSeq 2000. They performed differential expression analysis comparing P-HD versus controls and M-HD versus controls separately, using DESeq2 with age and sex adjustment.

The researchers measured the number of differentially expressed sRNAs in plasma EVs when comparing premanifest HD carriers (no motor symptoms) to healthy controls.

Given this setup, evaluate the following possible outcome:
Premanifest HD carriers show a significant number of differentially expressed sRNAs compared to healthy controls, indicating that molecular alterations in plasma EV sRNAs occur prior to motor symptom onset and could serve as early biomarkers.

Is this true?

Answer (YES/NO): YES